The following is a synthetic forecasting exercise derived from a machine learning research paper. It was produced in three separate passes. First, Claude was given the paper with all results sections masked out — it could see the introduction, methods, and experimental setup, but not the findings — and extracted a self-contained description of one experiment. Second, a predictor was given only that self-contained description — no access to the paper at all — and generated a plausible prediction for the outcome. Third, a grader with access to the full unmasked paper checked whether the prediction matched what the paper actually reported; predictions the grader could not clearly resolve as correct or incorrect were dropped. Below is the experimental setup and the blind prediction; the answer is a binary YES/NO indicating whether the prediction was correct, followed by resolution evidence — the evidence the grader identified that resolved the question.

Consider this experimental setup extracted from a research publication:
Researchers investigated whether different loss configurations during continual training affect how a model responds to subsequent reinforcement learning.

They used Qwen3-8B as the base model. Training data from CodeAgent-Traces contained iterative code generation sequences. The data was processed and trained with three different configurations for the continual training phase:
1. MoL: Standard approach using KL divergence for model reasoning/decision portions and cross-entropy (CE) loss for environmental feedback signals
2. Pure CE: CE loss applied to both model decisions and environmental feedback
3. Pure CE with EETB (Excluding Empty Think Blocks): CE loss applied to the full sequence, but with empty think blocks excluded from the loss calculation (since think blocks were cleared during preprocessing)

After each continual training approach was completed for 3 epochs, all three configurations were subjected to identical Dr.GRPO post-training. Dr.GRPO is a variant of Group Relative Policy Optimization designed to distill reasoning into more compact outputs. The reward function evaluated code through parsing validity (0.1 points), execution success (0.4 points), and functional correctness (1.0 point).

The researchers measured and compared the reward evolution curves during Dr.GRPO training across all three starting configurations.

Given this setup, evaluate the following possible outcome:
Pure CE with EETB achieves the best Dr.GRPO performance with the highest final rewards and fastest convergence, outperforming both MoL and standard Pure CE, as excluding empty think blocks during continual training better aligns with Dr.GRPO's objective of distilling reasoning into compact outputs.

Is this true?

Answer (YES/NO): NO